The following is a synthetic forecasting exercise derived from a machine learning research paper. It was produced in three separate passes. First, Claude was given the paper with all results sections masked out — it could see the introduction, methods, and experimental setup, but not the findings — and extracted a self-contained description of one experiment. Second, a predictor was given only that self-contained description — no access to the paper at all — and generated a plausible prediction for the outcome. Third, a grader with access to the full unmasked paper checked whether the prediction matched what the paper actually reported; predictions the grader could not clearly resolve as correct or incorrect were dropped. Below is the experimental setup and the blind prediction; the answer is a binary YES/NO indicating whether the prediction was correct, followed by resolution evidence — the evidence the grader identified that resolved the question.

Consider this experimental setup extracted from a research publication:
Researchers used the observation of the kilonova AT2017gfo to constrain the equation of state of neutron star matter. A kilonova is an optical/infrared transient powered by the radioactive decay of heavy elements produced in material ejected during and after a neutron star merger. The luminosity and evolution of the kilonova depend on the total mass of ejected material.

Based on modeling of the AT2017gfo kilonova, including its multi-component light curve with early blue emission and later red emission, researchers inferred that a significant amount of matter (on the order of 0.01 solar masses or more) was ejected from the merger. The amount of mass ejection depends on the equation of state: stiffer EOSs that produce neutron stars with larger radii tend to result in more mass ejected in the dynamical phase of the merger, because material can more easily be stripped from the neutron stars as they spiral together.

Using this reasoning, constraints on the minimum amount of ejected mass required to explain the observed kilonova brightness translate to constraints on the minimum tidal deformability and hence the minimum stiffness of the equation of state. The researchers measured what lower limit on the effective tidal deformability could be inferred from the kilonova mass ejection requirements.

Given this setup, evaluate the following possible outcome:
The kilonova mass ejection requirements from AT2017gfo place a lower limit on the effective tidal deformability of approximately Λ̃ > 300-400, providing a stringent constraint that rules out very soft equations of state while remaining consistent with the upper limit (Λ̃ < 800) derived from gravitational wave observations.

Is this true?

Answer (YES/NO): NO